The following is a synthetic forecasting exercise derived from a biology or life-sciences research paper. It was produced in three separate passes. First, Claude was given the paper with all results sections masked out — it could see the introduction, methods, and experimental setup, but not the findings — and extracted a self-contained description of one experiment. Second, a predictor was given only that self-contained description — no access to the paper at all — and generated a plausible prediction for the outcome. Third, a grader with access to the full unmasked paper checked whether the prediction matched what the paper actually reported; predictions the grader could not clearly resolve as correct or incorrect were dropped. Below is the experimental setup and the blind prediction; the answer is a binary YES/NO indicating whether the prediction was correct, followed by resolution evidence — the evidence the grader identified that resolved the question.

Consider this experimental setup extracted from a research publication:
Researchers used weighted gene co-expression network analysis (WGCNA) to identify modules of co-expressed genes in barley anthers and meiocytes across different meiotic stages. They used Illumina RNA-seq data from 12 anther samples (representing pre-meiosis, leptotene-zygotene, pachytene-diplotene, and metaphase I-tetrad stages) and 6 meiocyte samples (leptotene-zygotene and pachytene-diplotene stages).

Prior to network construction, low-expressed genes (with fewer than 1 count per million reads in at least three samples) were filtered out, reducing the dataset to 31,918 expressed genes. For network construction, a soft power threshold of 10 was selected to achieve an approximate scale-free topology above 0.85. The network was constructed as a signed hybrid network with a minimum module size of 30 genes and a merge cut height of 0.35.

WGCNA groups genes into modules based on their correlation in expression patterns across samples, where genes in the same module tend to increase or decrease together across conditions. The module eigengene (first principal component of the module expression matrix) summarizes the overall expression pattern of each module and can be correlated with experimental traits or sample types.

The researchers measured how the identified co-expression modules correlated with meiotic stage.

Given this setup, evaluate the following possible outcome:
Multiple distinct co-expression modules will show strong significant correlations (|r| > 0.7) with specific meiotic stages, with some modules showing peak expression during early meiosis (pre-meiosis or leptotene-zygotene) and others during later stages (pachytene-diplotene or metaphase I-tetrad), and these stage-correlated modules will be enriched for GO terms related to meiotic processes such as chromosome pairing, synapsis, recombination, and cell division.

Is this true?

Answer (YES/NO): NO